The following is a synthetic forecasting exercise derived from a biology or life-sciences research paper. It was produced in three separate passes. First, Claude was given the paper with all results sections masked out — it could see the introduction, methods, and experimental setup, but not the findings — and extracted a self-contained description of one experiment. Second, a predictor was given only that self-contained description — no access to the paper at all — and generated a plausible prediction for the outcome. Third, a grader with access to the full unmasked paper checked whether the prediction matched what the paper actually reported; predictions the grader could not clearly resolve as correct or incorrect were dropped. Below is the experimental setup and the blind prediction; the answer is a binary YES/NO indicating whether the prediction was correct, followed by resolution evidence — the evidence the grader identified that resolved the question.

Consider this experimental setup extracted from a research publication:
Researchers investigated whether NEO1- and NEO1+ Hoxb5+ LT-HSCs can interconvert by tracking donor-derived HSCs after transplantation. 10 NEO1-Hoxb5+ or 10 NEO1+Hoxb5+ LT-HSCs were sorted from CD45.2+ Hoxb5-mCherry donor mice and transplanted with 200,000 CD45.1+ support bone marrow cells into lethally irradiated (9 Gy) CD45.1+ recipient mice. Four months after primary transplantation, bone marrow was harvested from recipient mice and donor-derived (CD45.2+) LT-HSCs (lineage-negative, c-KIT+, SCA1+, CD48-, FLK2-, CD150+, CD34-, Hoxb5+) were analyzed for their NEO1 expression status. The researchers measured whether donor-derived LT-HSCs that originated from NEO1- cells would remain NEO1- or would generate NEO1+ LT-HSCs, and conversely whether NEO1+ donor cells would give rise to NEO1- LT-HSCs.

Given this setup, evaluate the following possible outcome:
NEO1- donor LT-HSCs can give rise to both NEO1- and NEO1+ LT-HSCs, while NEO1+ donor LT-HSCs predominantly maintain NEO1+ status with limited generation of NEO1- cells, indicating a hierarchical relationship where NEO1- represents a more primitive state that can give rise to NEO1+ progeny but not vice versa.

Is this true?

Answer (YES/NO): YES